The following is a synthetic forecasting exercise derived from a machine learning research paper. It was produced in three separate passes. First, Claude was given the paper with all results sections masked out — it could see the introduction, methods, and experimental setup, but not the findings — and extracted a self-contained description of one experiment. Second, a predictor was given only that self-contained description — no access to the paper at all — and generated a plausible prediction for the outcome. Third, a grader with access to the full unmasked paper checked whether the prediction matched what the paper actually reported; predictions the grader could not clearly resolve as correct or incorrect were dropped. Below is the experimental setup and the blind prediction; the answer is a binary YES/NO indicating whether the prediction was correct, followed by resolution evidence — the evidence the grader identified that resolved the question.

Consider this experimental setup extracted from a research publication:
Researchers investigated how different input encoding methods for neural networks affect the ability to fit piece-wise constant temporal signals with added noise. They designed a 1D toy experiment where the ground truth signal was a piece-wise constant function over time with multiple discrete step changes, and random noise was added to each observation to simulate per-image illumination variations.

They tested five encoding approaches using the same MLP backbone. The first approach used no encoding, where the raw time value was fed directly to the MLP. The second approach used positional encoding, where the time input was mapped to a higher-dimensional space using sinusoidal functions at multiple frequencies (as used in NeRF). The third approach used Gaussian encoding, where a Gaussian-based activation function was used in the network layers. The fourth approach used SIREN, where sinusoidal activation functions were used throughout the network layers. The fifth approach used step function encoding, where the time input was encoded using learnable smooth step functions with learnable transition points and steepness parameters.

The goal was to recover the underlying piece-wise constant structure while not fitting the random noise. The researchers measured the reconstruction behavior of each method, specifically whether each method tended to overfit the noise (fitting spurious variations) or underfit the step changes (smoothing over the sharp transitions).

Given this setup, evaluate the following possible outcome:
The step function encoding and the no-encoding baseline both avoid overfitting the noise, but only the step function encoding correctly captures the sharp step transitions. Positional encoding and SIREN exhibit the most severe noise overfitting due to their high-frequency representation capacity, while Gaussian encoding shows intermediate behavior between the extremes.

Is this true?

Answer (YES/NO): NO